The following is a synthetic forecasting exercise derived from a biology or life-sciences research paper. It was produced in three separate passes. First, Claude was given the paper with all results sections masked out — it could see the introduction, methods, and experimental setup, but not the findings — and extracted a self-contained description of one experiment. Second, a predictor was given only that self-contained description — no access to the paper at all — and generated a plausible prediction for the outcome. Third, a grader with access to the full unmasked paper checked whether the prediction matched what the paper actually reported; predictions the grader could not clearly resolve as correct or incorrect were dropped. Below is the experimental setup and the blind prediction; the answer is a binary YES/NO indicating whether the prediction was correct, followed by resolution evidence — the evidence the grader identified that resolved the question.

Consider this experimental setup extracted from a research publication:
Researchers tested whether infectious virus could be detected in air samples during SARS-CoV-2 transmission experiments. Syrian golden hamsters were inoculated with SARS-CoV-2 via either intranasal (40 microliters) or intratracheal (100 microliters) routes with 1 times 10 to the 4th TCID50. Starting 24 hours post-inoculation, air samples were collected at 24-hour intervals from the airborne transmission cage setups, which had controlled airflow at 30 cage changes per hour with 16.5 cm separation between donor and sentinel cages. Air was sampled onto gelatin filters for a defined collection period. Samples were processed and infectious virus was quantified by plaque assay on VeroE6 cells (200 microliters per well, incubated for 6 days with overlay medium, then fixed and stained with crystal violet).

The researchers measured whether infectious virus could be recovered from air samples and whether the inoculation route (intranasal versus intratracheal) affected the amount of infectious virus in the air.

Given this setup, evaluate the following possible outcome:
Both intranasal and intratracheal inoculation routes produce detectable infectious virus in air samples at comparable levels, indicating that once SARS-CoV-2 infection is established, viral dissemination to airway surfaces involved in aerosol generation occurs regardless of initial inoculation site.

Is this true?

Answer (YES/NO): NO